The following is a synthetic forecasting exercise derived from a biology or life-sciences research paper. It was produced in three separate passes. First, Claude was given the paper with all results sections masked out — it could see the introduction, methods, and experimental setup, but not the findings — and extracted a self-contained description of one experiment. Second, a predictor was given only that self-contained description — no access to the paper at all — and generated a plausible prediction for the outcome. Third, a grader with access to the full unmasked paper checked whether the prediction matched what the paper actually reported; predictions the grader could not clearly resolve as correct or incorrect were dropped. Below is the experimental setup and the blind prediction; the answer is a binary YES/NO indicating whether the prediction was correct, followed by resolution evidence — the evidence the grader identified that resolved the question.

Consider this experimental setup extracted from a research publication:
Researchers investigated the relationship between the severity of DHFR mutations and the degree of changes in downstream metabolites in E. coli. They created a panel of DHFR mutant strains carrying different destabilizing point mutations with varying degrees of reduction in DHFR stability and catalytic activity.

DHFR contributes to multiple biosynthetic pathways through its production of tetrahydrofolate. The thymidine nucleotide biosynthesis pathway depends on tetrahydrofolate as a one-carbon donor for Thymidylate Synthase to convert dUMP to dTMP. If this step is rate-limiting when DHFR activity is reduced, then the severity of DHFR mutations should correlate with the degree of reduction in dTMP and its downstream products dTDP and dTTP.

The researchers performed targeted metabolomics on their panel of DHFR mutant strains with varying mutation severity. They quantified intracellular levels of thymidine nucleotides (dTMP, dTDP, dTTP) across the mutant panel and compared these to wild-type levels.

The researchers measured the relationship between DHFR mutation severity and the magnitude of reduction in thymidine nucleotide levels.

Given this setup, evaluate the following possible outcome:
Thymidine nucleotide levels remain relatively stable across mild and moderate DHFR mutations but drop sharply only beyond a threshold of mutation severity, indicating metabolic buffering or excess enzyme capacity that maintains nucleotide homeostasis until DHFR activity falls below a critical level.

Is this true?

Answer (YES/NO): NO